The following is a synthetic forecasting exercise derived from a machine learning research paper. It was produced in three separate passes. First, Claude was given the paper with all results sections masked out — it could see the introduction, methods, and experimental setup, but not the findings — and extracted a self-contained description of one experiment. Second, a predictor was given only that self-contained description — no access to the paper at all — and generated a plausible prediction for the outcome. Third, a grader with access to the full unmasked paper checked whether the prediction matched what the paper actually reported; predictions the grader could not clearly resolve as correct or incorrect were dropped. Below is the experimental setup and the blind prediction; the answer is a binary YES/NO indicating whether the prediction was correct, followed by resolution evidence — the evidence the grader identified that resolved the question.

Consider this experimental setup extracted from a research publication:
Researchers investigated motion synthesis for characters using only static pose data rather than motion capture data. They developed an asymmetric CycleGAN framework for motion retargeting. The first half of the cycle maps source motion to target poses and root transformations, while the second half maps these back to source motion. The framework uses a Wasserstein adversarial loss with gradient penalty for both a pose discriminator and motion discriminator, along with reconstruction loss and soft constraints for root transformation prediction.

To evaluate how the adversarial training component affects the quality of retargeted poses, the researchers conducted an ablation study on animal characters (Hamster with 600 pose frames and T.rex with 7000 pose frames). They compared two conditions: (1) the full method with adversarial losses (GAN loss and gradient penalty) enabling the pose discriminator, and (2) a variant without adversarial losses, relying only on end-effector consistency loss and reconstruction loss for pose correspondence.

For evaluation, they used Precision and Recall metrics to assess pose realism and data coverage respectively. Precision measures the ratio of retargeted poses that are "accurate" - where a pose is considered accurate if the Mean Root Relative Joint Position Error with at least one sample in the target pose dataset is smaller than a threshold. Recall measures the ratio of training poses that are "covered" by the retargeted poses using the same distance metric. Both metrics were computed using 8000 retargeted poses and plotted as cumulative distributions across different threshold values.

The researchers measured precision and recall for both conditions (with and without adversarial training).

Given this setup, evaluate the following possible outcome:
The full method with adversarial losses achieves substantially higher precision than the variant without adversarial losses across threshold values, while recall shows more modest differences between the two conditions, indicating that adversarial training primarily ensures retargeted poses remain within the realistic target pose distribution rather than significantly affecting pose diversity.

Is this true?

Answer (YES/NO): NO